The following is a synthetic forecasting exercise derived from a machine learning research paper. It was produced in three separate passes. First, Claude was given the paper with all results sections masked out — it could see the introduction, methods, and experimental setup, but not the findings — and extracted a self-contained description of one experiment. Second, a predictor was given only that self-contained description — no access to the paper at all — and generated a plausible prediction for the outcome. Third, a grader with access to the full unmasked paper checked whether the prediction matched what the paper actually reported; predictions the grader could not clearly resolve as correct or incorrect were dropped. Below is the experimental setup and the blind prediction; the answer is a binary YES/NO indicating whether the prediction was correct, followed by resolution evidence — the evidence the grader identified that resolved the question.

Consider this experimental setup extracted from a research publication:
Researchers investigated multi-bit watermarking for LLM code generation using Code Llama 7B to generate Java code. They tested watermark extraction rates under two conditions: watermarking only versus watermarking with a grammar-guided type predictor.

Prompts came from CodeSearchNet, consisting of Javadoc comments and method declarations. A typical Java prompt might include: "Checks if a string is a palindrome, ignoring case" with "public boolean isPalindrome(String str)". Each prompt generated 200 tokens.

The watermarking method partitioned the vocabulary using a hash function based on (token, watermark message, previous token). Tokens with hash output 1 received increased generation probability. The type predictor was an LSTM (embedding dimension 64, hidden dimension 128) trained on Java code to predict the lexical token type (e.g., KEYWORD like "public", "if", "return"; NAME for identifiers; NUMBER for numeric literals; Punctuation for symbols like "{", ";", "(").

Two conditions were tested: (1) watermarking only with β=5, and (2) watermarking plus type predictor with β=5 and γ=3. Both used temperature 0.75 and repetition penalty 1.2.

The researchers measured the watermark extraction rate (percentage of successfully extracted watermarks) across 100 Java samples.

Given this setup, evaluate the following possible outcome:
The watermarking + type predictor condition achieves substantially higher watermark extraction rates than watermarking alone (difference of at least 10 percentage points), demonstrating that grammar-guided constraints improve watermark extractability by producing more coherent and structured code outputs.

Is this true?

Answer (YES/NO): NO